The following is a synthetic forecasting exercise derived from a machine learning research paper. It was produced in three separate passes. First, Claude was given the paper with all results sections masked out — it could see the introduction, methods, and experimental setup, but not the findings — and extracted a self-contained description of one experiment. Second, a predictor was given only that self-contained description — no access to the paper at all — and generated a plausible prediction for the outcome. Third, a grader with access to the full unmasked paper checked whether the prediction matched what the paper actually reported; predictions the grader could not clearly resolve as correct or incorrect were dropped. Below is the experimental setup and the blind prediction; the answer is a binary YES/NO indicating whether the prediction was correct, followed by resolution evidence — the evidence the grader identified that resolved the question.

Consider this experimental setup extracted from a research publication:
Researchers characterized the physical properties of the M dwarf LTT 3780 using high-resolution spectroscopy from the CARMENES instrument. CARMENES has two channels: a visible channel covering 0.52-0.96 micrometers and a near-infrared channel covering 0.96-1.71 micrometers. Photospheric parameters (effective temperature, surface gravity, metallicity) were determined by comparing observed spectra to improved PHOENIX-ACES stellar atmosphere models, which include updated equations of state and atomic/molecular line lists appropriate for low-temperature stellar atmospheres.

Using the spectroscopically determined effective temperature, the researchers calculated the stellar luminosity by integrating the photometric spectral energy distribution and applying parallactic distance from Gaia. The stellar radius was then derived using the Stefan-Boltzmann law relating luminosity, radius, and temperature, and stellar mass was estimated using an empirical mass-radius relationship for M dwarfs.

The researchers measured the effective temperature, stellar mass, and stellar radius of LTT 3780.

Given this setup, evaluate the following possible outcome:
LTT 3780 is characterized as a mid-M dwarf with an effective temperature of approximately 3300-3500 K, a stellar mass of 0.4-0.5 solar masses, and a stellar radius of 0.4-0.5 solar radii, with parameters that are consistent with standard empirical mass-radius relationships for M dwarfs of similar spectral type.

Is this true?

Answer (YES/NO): NO